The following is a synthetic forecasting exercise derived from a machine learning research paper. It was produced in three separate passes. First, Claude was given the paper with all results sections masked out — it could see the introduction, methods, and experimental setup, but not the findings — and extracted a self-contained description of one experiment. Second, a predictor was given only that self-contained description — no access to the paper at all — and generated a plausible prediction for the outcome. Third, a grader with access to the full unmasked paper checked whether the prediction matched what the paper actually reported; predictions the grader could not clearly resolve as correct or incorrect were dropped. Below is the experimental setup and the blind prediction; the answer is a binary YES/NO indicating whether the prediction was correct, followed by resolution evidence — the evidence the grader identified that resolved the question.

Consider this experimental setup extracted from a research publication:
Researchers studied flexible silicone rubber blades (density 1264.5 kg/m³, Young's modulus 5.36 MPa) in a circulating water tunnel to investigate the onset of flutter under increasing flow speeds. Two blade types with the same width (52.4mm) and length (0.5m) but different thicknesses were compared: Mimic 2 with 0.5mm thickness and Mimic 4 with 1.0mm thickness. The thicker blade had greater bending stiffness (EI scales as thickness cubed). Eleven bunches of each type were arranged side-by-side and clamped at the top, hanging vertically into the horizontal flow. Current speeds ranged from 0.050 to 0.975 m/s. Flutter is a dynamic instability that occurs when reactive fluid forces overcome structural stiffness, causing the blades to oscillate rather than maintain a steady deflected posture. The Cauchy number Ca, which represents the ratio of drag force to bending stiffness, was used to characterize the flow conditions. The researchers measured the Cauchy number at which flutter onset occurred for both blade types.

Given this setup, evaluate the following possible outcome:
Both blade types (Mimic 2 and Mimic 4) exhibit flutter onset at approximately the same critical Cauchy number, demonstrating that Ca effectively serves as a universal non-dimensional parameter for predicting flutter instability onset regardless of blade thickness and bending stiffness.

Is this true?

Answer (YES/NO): NO